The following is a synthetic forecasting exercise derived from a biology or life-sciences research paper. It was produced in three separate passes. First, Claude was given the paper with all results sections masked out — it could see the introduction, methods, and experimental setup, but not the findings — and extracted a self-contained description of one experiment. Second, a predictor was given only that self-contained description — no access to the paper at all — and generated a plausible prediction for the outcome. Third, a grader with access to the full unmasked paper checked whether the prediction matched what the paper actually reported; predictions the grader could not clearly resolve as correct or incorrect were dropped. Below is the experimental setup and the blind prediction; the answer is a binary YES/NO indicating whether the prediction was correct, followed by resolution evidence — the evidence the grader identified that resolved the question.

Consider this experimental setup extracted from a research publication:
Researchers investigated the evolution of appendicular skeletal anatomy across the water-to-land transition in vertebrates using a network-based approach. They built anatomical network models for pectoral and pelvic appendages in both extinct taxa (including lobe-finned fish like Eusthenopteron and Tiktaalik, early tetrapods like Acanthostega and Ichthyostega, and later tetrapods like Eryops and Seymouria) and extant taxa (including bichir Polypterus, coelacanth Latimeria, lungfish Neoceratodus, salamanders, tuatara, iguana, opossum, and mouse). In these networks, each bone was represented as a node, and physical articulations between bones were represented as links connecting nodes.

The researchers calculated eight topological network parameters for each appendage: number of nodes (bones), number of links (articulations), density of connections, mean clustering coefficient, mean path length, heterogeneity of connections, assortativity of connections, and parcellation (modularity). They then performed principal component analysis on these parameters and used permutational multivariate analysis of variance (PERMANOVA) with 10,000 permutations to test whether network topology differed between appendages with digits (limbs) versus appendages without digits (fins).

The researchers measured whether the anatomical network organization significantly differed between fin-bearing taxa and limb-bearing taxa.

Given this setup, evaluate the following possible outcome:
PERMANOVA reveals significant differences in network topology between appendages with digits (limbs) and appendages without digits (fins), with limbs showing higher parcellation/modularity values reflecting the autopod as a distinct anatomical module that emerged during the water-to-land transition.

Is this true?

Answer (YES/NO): NO